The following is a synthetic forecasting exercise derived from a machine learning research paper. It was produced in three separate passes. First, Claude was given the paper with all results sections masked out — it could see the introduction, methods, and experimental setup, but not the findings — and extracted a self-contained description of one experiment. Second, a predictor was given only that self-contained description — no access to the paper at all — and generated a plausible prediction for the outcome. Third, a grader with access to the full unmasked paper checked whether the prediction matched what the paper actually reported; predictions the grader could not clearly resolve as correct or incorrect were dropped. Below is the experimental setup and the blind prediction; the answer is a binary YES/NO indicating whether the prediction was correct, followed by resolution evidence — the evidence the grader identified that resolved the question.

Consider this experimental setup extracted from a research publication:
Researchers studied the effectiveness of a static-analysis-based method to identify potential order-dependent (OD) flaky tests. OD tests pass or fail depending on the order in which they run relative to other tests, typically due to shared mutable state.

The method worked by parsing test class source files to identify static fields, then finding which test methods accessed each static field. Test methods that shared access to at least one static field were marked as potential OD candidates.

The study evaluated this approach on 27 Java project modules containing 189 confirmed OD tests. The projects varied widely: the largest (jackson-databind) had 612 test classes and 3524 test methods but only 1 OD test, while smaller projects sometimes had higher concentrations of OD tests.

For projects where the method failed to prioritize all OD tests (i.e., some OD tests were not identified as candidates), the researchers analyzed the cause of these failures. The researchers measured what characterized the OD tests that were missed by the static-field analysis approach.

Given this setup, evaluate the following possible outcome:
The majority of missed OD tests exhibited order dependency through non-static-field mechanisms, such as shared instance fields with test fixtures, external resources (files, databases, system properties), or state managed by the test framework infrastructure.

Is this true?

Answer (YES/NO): NO